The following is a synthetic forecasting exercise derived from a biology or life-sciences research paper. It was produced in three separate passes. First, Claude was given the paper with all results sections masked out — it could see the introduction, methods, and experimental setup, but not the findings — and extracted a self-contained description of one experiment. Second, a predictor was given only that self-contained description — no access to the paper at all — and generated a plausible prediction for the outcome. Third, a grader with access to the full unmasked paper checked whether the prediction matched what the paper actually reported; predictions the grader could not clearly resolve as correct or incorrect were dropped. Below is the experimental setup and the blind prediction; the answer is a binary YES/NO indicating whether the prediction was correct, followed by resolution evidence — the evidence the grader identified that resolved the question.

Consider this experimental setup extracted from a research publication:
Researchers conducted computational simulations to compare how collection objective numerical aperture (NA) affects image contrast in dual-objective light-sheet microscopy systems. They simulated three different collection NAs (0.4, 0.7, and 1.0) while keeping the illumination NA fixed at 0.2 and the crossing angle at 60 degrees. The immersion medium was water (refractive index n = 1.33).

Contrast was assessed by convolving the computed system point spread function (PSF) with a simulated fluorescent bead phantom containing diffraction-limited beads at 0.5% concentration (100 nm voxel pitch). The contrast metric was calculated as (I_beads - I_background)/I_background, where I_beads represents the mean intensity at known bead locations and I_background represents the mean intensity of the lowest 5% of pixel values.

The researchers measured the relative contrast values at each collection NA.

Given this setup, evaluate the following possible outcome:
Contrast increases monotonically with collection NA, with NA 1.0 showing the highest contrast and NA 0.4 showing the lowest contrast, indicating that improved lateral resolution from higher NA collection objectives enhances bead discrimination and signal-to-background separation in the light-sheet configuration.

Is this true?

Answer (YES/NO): NO